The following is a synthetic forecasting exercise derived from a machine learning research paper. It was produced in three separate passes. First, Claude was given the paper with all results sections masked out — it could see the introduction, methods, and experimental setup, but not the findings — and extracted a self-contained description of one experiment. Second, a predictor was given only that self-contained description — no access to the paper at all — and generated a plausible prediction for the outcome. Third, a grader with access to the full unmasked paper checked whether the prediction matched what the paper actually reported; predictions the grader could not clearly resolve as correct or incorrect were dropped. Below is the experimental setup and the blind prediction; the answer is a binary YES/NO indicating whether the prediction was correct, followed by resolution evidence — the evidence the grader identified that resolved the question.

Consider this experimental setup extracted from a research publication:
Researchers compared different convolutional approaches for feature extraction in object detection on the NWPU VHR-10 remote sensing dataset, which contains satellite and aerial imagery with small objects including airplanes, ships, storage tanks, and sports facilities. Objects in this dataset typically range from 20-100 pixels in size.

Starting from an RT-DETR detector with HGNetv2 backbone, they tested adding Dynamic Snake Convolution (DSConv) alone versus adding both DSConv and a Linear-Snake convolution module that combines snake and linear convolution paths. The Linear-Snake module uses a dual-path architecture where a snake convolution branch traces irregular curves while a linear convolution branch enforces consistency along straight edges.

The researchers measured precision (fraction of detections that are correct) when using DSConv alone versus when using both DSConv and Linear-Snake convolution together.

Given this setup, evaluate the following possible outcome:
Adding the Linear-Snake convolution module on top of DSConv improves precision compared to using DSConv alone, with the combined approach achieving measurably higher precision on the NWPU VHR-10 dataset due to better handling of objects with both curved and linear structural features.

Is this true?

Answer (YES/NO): YES